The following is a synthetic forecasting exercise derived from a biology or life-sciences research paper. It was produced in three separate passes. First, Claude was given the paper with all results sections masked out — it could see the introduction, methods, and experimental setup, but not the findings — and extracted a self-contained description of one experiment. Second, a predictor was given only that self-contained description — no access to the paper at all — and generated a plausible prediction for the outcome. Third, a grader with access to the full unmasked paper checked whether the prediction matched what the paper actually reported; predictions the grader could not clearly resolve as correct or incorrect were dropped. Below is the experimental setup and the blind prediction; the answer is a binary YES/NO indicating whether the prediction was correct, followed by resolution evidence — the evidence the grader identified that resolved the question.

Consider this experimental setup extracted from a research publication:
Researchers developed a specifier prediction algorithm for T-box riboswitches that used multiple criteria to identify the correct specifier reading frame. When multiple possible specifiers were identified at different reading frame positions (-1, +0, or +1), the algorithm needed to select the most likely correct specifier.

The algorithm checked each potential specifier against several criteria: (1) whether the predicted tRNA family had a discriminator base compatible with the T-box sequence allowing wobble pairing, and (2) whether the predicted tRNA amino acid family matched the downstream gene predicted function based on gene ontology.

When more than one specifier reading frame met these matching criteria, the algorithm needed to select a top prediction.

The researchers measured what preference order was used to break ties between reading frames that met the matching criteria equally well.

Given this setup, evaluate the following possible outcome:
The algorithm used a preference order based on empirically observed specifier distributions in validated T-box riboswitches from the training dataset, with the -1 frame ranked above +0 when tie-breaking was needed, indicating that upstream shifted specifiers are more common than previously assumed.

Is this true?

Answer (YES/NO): NO